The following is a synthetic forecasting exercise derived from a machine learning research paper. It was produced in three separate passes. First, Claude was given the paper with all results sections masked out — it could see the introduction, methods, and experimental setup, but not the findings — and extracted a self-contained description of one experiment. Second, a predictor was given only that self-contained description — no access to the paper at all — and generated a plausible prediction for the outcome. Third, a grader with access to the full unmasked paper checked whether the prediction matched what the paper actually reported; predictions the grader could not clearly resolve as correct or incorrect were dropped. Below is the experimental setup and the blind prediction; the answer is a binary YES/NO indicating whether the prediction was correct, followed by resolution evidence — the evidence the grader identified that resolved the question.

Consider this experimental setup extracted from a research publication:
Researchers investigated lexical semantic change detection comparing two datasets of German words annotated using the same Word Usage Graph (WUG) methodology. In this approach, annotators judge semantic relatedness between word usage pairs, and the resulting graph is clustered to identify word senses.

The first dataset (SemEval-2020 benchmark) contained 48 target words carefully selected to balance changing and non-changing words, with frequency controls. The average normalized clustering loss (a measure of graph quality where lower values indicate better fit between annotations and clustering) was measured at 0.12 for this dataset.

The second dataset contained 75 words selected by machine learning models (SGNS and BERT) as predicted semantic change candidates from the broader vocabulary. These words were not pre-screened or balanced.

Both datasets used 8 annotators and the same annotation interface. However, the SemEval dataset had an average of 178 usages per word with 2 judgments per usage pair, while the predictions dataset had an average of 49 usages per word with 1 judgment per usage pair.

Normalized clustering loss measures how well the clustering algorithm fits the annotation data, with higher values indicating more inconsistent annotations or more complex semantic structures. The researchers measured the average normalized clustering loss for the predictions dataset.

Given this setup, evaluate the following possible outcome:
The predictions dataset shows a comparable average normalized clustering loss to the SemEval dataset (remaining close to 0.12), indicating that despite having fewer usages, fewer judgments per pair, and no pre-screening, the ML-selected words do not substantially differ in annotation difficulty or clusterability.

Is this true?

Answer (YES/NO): NO